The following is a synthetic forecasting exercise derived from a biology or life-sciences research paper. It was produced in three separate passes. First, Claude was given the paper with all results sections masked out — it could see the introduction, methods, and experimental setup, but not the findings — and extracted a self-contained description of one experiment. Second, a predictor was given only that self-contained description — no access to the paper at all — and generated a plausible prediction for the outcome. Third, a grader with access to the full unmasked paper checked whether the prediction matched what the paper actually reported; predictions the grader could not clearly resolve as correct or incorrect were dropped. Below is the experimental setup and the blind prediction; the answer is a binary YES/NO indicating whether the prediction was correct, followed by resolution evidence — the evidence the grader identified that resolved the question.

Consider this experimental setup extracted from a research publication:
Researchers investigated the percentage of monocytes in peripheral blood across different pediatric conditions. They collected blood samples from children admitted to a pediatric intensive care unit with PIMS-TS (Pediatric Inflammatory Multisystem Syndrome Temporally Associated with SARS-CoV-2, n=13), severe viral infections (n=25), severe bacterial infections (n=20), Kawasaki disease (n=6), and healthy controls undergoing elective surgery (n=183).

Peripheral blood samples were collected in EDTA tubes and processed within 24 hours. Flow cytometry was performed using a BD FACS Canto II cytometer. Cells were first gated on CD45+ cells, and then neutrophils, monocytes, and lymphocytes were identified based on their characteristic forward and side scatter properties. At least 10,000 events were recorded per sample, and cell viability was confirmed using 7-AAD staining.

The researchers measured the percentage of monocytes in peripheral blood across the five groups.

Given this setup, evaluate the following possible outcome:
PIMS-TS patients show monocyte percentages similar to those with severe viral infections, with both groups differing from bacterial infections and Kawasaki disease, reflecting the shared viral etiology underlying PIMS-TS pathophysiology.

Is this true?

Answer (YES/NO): NO